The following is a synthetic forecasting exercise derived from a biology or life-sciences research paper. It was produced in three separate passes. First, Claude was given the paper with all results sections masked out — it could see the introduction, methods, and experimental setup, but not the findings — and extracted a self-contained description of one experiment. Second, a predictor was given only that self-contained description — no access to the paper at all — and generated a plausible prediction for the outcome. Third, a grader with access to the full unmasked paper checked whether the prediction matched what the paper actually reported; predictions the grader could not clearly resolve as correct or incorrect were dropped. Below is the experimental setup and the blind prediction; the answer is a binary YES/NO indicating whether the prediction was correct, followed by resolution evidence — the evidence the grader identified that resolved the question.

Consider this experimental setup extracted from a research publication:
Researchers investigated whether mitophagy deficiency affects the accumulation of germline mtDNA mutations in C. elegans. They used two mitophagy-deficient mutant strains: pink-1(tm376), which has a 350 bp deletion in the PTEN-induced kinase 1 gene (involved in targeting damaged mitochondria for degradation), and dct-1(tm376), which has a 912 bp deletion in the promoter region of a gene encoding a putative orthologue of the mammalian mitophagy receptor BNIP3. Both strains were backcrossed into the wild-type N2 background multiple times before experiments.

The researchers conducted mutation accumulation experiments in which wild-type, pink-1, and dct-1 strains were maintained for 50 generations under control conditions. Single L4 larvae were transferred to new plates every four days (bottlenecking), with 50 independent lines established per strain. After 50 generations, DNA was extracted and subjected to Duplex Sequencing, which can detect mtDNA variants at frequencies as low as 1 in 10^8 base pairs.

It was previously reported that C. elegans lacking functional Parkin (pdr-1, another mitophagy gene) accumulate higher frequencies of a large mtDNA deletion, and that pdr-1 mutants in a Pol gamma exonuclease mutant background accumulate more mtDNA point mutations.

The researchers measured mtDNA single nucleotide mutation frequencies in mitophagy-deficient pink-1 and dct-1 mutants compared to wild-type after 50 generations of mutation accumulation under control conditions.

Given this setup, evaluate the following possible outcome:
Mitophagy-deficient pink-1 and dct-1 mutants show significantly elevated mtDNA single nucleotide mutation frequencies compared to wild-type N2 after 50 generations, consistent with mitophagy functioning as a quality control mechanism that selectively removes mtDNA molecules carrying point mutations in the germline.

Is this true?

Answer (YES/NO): NO